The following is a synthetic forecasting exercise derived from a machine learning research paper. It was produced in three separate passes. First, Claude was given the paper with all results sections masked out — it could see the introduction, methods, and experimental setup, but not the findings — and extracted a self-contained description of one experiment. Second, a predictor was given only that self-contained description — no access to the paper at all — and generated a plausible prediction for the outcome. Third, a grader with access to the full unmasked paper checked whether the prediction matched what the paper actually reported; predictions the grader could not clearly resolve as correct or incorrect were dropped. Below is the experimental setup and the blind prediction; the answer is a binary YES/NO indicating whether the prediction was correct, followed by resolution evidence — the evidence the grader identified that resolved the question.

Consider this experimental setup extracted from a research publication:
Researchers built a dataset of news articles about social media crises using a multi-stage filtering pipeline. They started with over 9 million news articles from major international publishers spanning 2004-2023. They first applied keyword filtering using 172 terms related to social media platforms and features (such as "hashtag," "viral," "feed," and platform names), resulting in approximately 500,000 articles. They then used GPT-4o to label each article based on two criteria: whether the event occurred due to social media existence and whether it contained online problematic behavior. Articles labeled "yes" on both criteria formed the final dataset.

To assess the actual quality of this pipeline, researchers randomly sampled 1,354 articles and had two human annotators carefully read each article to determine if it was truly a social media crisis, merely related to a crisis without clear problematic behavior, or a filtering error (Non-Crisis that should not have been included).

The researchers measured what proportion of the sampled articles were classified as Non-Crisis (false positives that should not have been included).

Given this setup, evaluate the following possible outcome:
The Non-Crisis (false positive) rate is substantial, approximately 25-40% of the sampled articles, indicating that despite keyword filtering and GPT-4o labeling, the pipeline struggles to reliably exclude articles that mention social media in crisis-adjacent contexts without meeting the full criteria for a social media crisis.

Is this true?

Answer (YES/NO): NO